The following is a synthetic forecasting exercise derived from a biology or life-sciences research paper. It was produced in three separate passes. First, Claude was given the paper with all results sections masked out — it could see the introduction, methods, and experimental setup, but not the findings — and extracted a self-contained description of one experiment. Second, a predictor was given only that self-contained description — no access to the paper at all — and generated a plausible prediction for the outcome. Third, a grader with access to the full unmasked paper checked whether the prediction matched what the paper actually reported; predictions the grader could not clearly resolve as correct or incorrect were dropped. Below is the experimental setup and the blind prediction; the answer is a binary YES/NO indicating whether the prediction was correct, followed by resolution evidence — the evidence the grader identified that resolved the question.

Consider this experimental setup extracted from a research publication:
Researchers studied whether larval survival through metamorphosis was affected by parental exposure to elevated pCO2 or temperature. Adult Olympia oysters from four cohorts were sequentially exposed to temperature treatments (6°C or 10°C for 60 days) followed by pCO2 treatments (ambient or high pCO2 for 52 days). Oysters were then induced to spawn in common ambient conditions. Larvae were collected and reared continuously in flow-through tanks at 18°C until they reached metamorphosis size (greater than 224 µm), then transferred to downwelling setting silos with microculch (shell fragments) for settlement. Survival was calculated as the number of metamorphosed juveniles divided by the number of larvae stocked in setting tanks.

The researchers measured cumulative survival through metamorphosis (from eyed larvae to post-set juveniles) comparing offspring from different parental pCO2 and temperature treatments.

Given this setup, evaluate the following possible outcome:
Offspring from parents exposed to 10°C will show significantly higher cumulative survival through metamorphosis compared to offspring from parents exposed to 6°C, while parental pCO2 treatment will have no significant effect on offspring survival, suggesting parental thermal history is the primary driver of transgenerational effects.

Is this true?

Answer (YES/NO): NO